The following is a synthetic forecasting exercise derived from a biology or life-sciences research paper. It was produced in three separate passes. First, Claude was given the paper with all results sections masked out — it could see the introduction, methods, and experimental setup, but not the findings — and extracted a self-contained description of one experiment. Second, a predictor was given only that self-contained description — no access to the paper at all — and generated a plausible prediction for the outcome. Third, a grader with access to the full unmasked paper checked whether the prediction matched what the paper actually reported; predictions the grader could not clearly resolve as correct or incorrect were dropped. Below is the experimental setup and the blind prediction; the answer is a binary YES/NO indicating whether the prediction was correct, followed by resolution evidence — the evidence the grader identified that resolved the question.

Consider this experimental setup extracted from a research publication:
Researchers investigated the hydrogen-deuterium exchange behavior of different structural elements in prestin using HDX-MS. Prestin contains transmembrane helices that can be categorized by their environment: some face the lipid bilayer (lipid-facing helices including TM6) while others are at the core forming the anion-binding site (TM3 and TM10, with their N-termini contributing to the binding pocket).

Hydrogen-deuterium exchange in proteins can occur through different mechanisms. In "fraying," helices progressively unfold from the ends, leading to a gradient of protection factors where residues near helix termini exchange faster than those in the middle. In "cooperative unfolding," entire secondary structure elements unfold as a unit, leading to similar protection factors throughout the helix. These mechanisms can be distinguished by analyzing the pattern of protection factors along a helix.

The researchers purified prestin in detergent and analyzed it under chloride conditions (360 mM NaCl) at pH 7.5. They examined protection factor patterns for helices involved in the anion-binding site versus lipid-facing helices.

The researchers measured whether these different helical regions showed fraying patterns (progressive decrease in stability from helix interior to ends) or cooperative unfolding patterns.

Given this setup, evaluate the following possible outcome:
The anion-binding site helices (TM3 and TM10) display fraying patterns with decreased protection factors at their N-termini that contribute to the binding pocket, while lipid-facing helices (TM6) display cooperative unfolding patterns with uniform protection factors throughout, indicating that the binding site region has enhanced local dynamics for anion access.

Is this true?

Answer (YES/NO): YES